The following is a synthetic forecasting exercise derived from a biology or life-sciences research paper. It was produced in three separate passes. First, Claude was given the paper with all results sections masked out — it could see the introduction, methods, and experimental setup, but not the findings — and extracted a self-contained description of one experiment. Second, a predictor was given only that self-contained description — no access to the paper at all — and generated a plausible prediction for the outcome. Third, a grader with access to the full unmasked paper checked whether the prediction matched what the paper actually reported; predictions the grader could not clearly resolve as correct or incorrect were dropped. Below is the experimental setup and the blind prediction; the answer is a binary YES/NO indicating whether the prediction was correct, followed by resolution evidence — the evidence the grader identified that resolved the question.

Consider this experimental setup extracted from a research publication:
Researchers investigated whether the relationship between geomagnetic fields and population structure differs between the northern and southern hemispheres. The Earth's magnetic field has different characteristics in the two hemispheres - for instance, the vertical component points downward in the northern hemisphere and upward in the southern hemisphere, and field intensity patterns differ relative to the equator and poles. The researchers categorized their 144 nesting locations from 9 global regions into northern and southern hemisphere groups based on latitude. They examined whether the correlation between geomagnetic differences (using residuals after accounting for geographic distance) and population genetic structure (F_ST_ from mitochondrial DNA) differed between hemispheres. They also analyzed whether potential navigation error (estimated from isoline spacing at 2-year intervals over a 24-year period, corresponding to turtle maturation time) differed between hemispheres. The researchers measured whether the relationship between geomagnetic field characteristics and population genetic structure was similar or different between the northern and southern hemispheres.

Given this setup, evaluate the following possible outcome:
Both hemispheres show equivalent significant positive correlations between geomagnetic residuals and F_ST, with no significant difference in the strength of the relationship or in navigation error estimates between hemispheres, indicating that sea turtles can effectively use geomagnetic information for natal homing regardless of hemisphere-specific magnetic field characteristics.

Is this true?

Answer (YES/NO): NO